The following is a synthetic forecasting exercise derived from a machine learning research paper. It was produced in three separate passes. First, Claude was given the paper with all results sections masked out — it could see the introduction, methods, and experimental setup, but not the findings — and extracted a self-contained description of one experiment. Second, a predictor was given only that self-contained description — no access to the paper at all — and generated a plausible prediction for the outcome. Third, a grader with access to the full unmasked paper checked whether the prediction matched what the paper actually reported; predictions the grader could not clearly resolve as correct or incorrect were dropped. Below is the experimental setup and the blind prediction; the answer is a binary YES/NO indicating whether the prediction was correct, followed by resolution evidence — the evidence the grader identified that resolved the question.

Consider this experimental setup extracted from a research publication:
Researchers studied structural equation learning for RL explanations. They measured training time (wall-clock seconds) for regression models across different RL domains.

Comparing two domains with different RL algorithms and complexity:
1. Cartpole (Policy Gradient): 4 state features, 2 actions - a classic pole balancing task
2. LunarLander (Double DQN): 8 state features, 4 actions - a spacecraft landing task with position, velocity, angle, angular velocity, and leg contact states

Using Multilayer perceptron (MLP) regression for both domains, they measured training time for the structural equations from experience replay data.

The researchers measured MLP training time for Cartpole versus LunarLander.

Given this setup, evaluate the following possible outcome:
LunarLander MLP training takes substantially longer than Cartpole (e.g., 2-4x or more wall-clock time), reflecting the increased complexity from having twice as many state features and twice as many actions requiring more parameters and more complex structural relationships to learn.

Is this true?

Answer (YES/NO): YES